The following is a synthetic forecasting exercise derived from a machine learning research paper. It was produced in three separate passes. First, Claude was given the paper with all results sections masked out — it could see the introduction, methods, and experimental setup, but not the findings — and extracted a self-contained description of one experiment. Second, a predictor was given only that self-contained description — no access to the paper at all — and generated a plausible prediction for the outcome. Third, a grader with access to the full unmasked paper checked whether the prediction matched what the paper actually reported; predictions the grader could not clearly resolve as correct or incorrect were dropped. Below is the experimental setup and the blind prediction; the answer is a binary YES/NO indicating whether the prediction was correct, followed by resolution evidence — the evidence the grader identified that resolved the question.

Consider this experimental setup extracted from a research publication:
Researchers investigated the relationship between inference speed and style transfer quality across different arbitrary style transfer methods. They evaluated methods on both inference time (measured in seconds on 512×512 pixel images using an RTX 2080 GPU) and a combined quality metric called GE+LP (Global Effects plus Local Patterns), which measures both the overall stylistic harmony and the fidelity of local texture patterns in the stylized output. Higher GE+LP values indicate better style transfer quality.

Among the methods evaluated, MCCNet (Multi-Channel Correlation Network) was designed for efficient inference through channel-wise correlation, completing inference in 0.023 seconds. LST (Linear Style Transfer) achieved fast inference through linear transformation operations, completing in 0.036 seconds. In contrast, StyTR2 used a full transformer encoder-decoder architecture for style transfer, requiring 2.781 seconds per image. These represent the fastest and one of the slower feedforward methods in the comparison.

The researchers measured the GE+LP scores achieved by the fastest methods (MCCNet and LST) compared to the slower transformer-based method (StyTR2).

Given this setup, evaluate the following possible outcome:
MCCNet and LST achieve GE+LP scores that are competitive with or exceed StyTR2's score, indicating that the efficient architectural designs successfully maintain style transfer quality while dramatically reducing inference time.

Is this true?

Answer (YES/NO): NO